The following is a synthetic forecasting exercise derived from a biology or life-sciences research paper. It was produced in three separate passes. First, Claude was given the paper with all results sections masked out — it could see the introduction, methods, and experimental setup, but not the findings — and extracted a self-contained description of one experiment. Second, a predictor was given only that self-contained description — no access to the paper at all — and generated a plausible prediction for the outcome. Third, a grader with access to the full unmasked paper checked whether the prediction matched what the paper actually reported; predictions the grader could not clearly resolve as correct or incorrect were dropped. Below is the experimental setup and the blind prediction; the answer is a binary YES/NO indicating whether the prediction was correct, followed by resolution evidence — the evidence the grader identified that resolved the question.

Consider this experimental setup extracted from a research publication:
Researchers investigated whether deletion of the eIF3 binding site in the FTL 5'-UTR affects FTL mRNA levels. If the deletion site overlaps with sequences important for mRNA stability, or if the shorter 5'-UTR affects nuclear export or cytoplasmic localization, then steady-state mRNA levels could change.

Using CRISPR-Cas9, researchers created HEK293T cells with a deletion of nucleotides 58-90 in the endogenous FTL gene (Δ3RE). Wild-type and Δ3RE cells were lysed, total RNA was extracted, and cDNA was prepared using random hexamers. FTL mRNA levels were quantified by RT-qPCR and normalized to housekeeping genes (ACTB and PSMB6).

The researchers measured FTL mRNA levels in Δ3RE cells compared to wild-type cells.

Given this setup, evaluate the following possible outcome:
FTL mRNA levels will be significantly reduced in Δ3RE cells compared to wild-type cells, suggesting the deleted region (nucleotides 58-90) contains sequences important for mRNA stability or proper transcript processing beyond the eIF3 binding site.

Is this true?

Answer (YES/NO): NO